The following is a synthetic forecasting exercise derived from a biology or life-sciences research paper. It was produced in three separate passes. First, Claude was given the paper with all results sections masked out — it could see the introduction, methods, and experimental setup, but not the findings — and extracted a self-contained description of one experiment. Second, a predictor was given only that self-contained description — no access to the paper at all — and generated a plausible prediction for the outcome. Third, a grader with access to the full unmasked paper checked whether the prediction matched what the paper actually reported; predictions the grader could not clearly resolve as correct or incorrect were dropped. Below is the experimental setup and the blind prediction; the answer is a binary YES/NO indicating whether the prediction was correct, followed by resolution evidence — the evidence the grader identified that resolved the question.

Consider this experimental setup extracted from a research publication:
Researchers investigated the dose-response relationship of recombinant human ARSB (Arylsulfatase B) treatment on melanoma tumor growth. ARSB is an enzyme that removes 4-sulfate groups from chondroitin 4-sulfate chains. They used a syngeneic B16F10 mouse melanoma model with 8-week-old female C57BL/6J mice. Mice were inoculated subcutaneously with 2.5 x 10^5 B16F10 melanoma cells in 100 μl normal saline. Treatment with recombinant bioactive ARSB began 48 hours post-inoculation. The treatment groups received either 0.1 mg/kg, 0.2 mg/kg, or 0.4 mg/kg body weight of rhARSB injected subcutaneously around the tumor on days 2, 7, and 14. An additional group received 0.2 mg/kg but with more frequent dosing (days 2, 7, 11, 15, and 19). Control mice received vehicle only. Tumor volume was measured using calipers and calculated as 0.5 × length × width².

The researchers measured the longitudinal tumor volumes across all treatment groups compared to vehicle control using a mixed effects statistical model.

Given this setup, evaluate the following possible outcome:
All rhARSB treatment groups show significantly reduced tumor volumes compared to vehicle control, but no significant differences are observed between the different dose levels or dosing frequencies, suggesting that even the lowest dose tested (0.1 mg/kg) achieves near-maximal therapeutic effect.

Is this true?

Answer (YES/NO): NO